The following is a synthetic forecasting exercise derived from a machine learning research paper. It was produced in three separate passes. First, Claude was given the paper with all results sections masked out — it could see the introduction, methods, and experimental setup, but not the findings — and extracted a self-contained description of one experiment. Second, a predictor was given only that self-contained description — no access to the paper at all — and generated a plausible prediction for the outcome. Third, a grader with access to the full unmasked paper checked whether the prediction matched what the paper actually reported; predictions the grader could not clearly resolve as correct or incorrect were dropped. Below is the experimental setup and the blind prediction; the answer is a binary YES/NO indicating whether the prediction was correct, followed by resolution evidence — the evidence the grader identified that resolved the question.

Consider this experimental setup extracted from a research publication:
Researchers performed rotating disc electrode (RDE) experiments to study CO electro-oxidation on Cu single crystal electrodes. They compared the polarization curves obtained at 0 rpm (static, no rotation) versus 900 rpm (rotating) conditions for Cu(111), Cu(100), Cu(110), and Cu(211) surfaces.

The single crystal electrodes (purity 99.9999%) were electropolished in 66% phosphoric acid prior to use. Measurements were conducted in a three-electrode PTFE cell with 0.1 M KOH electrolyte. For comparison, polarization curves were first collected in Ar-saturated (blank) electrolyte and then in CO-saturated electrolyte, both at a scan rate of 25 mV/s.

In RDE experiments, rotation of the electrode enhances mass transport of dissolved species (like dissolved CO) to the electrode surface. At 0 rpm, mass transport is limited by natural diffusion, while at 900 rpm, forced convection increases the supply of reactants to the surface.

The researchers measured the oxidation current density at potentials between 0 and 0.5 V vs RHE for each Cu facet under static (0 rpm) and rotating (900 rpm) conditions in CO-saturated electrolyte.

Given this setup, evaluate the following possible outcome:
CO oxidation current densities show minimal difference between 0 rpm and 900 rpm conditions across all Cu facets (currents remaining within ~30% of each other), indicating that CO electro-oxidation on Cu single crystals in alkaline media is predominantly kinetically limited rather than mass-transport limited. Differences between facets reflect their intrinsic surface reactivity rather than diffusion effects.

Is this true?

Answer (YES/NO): NO